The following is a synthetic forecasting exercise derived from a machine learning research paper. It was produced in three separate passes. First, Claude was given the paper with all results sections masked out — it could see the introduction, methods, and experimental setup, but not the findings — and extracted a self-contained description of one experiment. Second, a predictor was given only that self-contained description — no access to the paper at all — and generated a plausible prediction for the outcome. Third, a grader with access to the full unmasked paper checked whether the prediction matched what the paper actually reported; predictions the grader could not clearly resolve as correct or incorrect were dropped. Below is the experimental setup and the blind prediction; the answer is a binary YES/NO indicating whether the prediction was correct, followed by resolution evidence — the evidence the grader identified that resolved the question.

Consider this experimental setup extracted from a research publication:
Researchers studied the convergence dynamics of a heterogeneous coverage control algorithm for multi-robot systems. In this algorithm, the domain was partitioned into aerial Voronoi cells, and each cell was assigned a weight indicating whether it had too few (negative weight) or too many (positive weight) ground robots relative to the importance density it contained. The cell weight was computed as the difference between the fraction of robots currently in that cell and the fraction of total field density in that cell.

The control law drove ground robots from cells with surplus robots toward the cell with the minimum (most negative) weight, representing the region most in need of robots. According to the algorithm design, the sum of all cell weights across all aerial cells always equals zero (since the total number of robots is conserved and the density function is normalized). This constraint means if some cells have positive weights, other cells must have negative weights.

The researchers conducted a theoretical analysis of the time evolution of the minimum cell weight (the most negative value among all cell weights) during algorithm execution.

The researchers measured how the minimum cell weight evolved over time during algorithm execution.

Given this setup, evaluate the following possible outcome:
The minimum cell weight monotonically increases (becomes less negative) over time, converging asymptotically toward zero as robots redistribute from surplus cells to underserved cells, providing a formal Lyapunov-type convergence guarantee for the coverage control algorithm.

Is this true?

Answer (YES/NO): YES